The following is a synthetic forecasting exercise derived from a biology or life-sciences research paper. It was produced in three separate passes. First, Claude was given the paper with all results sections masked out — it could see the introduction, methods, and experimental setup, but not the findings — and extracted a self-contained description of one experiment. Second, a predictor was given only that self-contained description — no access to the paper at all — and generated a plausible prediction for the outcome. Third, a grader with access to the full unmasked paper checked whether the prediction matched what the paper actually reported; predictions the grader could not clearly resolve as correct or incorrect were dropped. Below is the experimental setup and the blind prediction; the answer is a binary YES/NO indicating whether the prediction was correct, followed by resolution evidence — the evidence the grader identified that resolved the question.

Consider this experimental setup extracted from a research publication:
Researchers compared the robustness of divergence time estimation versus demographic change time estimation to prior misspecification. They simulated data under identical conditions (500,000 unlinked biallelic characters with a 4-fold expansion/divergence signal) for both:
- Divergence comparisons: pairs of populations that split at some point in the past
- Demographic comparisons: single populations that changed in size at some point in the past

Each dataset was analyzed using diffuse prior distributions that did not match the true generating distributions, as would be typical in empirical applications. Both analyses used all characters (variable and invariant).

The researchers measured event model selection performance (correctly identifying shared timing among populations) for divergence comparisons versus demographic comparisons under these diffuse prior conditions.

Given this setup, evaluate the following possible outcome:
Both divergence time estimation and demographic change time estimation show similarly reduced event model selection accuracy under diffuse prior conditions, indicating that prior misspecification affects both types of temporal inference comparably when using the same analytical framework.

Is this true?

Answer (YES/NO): NO